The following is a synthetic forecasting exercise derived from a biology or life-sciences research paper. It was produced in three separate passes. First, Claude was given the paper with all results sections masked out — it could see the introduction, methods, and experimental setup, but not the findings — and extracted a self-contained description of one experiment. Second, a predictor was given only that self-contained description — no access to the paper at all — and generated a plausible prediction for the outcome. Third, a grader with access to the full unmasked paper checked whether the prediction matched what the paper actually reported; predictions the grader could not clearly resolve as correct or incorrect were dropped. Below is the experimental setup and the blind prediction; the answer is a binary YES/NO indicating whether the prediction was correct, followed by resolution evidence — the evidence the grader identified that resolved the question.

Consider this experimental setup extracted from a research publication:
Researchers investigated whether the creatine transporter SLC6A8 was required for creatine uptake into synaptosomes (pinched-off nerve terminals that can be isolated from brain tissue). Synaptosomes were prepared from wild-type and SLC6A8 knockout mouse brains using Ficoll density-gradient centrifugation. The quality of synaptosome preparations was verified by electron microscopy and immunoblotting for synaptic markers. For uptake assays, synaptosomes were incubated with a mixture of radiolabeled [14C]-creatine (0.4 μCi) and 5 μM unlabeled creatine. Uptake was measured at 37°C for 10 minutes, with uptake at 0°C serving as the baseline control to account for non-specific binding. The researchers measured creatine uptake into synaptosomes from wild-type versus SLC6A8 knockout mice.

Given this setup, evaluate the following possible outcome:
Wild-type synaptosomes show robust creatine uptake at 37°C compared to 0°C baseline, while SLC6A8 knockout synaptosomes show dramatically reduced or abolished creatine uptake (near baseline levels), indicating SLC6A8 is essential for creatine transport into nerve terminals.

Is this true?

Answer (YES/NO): NO